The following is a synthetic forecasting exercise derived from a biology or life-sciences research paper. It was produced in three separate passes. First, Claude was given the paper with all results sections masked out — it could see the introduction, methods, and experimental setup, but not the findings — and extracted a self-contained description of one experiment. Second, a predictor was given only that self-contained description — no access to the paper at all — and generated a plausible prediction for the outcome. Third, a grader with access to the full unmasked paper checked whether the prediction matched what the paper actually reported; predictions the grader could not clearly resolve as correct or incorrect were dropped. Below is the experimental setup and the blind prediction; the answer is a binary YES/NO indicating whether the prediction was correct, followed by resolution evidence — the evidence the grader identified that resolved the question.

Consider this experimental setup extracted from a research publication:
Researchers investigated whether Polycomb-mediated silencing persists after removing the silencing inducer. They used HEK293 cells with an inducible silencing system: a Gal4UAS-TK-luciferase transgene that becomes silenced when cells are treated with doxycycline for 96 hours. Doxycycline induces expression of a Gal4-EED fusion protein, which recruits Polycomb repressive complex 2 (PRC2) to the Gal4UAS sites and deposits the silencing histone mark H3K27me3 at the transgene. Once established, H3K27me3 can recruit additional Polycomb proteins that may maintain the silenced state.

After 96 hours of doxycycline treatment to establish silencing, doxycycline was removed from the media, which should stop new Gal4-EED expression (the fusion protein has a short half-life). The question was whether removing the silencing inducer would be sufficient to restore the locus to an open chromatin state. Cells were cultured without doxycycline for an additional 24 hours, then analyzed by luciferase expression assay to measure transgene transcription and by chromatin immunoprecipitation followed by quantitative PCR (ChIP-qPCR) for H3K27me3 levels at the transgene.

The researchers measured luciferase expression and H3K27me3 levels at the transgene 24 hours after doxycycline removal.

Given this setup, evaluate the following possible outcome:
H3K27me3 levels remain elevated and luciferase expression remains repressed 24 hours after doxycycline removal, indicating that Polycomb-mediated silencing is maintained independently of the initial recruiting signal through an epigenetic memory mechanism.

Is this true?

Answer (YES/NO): YES